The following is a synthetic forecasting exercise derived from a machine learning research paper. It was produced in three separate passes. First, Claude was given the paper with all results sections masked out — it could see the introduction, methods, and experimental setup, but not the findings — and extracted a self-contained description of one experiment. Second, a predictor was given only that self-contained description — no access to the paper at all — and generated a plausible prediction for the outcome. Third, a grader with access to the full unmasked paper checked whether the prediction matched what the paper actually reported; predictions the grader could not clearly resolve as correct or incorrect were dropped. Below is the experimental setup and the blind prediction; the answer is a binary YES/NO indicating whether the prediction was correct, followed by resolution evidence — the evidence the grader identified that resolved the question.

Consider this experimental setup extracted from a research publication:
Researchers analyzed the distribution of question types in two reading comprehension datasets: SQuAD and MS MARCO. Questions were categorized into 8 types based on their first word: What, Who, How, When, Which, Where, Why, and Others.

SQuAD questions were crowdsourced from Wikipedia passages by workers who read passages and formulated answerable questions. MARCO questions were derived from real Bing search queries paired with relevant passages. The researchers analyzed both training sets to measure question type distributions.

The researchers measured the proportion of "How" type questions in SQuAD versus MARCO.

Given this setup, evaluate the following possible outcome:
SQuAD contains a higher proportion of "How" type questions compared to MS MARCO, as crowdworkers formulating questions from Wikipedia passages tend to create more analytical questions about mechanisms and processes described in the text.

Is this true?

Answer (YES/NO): NO